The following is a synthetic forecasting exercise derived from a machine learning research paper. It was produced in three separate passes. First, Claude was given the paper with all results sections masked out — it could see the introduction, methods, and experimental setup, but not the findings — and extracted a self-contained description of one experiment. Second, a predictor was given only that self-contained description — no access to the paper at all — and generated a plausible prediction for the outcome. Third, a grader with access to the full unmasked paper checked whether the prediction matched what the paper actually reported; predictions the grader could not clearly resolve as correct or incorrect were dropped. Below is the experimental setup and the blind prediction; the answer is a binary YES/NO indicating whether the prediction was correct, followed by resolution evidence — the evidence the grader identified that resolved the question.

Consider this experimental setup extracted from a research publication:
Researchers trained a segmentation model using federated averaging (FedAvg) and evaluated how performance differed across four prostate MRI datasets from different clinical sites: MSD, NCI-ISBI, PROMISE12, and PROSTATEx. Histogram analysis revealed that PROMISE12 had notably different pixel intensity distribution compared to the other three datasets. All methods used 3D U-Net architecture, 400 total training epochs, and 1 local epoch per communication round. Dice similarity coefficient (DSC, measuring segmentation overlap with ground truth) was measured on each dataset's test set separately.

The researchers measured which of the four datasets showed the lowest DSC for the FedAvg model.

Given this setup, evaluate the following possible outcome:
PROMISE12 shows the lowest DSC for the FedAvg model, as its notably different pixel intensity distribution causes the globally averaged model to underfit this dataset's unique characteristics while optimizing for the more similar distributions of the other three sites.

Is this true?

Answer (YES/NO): YES